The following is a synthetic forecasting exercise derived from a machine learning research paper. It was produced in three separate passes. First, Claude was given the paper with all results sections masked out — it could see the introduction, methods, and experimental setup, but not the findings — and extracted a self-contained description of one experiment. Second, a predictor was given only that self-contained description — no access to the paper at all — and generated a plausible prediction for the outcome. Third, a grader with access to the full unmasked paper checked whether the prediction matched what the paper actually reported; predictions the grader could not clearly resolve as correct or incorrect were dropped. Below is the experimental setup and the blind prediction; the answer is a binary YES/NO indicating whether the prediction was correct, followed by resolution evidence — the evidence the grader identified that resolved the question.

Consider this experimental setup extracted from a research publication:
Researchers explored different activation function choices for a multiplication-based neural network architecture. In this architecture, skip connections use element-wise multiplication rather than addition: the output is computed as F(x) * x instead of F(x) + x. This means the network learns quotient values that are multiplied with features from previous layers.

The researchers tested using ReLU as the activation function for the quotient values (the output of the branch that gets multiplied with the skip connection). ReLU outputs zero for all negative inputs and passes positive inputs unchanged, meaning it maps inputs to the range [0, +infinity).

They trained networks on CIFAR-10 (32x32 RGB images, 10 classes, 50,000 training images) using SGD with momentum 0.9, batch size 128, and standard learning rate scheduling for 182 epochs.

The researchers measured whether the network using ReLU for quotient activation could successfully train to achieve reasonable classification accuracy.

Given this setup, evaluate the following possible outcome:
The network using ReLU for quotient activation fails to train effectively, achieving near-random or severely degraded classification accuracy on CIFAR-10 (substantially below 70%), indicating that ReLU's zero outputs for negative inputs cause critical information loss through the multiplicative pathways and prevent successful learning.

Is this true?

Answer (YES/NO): YES